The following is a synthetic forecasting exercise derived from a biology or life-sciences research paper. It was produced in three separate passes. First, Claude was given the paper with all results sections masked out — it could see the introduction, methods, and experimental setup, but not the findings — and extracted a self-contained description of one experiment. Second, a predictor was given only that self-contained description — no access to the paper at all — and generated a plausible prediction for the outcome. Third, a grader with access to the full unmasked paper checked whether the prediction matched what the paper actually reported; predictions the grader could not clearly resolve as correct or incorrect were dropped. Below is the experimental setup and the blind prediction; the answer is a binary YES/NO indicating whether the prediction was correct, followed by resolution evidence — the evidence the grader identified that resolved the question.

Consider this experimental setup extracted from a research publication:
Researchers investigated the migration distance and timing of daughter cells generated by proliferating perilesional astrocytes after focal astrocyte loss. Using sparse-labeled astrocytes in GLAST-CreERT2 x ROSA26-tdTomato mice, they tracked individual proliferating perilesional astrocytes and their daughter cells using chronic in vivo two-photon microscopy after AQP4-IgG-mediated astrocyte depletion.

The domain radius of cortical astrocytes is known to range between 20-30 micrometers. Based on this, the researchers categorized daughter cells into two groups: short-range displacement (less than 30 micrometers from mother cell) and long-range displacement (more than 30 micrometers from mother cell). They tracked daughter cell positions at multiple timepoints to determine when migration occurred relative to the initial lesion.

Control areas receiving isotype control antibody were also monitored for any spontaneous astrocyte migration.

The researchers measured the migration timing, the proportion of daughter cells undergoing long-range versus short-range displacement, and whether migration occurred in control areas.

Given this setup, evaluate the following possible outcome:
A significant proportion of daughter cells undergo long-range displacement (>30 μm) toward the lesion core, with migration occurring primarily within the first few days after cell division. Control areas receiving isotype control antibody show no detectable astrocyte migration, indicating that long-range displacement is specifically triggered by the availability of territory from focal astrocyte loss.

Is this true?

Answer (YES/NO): YES